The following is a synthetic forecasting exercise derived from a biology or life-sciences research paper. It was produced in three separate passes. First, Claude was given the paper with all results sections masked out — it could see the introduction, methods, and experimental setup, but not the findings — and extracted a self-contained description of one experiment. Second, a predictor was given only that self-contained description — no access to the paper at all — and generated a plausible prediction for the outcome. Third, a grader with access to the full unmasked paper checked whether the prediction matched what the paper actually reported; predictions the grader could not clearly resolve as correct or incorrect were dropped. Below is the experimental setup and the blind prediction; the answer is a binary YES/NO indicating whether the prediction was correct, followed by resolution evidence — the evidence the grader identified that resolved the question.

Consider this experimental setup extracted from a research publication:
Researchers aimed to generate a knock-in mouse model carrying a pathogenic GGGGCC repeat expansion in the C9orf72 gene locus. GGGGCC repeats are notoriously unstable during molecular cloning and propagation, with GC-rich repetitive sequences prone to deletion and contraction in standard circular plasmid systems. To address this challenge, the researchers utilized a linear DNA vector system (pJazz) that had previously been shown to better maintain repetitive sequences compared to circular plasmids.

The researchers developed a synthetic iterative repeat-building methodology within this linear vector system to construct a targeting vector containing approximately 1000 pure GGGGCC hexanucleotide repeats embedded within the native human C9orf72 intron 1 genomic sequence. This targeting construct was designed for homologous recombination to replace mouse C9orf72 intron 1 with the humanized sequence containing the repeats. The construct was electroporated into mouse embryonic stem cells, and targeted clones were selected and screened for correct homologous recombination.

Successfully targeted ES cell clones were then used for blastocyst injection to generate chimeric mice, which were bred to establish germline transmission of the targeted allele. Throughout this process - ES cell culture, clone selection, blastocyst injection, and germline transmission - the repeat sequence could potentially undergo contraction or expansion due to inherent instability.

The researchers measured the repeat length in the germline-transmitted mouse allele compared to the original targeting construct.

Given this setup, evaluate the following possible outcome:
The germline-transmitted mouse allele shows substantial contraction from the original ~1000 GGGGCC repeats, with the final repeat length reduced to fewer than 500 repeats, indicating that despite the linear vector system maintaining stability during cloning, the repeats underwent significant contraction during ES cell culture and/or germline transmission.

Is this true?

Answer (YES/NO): YES